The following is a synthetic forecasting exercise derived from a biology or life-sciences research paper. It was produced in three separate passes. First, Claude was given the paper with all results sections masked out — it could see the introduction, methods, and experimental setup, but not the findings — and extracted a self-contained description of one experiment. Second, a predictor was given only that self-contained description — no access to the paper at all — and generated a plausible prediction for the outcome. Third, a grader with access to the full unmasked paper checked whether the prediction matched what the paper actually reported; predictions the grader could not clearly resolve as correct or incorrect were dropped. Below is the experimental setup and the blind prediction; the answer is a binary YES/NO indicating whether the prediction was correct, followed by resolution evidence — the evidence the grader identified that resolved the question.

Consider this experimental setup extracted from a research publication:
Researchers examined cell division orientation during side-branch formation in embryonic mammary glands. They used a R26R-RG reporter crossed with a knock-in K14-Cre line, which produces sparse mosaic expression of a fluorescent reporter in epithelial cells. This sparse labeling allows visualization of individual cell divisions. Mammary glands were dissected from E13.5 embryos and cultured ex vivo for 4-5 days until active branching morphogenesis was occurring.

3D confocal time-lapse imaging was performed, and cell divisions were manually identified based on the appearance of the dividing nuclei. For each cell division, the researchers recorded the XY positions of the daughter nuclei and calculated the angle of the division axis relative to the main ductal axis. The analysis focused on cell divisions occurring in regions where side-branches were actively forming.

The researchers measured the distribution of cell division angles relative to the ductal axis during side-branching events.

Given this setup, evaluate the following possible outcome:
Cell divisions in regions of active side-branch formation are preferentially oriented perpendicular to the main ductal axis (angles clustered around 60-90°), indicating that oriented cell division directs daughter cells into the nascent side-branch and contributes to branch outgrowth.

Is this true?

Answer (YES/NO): NO